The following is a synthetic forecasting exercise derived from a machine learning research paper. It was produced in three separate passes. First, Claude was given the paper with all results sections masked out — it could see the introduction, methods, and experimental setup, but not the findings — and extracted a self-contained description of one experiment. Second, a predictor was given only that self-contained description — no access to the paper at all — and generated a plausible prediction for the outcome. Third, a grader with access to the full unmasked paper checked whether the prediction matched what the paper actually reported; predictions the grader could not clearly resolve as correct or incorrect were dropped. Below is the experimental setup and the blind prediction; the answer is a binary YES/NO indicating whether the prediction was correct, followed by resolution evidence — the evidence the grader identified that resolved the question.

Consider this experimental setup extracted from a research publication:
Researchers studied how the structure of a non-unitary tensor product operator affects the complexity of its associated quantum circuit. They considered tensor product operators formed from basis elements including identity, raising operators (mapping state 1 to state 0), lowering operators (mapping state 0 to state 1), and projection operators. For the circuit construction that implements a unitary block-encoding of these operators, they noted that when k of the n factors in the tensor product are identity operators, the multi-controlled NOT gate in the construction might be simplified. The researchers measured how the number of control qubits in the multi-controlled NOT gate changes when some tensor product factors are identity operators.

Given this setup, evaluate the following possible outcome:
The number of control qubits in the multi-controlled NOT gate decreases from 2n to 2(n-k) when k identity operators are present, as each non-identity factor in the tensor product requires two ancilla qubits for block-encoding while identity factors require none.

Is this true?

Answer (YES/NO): NO